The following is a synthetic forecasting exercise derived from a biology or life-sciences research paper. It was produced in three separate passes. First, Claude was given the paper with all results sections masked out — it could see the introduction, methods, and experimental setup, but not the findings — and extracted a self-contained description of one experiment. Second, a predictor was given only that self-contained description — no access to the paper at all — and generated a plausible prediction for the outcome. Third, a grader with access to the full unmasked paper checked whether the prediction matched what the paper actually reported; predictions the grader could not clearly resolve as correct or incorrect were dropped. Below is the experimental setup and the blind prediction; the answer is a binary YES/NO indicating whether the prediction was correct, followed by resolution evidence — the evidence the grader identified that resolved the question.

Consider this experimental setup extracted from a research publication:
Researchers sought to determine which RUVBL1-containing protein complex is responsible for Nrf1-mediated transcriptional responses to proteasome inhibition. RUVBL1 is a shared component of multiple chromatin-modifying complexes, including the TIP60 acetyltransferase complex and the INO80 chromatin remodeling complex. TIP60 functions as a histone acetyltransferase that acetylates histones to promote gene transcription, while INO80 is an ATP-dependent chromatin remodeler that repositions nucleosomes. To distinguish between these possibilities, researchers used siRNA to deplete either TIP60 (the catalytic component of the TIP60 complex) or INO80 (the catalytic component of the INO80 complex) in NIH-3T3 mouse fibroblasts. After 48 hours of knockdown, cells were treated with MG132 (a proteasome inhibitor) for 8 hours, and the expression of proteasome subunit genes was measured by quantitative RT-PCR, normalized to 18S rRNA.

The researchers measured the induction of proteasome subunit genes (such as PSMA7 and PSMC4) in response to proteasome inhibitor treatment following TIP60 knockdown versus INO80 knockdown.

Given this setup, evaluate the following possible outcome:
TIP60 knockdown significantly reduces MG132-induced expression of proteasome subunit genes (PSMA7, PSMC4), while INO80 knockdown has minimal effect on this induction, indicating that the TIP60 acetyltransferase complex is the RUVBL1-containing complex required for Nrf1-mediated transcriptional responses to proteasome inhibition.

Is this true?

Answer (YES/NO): YES